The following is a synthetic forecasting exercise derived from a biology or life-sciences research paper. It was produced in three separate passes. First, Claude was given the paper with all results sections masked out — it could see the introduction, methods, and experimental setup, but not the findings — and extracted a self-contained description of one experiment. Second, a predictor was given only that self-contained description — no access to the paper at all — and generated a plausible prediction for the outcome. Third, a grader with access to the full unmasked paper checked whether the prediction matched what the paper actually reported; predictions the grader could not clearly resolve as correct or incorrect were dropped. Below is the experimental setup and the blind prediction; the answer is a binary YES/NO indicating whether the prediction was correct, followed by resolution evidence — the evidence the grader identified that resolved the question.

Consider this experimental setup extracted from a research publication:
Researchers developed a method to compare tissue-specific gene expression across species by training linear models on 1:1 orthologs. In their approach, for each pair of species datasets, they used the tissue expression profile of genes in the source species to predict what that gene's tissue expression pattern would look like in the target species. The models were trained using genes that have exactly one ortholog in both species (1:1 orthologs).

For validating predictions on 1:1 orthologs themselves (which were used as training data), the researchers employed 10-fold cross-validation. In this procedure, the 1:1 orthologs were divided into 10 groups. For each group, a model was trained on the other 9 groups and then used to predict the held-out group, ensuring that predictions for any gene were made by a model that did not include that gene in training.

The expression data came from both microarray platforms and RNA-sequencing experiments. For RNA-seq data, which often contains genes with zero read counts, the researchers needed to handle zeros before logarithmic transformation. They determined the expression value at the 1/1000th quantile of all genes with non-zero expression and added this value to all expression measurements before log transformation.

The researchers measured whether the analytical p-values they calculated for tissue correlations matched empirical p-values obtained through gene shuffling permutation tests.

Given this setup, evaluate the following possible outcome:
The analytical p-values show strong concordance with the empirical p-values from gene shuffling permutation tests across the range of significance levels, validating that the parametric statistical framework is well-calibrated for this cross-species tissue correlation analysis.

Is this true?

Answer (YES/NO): YES